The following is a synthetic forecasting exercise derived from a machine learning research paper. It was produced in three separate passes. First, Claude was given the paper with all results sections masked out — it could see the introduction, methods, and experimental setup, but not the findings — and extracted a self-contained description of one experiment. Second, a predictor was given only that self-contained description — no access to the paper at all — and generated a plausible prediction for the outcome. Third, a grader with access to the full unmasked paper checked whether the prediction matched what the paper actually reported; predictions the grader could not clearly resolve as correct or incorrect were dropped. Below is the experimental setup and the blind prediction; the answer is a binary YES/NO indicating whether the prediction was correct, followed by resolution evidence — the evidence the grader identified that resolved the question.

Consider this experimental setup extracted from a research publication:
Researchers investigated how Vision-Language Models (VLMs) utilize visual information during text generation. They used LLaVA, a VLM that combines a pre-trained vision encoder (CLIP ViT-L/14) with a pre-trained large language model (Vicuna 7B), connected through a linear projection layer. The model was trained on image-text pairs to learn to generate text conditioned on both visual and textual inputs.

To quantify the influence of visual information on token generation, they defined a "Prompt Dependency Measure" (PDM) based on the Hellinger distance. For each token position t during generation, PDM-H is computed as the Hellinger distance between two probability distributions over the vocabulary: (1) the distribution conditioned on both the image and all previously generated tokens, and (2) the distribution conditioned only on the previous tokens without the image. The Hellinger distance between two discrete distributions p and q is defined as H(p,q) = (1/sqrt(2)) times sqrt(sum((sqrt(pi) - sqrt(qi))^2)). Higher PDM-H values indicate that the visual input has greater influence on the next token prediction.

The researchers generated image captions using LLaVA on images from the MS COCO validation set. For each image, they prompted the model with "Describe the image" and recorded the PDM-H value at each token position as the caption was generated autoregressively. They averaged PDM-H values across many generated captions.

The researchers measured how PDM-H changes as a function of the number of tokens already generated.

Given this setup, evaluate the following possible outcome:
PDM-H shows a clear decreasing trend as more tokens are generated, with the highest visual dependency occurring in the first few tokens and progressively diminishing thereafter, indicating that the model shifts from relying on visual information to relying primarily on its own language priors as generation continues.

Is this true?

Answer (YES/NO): YES